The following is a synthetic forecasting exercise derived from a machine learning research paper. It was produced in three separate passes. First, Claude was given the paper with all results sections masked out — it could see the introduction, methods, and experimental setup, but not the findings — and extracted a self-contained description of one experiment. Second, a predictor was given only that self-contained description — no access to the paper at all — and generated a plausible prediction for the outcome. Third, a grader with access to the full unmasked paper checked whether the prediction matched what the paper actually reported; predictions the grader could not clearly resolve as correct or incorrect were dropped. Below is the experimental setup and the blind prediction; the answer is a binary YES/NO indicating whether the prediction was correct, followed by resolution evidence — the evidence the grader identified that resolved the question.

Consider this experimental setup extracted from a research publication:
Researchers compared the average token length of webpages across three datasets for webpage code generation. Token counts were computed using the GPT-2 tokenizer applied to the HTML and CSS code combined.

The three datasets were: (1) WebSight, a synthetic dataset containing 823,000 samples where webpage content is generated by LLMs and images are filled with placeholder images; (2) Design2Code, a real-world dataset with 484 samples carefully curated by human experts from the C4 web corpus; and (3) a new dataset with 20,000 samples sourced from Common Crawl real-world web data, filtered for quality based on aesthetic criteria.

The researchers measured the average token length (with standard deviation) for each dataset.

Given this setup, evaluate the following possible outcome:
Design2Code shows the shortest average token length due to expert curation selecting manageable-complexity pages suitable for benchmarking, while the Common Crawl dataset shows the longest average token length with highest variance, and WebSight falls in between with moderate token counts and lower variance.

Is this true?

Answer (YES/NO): NO